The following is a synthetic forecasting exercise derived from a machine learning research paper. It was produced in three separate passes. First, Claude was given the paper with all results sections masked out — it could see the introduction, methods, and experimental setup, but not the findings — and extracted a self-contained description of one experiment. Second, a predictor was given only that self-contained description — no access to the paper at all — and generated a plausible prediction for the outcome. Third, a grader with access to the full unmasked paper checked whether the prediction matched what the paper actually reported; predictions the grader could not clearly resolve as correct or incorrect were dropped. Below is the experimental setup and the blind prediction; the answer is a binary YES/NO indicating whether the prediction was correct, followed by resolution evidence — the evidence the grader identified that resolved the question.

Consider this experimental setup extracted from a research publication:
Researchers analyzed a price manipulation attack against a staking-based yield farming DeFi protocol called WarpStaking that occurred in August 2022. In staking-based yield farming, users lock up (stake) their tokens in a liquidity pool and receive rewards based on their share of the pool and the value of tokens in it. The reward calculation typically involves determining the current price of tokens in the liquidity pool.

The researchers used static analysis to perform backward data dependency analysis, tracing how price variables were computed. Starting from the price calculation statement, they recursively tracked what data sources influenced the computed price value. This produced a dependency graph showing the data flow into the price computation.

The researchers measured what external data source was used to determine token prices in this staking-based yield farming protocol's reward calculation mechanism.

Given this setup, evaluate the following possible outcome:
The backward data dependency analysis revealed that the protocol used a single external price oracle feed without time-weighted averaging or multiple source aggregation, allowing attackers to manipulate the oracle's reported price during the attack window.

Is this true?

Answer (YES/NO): NO